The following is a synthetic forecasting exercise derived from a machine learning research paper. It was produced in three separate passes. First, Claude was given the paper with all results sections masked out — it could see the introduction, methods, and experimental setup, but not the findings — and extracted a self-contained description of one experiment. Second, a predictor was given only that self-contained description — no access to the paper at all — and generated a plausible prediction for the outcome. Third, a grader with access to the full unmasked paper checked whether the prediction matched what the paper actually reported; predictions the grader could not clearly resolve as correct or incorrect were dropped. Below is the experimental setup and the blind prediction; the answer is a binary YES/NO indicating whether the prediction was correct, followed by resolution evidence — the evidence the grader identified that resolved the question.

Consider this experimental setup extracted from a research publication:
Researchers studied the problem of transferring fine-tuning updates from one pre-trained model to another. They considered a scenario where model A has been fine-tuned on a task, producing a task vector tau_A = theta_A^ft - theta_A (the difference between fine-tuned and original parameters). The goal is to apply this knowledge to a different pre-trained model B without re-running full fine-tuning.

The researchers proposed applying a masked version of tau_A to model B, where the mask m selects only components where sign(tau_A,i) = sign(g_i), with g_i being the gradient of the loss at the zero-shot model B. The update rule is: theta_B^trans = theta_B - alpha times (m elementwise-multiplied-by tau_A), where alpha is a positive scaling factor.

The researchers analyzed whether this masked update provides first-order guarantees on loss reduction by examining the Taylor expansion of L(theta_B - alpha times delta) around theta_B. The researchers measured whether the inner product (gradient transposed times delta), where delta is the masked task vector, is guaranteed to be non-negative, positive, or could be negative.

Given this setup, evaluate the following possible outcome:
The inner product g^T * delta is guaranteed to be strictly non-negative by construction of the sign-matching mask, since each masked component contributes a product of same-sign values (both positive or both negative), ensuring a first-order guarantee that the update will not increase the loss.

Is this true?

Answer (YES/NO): YES